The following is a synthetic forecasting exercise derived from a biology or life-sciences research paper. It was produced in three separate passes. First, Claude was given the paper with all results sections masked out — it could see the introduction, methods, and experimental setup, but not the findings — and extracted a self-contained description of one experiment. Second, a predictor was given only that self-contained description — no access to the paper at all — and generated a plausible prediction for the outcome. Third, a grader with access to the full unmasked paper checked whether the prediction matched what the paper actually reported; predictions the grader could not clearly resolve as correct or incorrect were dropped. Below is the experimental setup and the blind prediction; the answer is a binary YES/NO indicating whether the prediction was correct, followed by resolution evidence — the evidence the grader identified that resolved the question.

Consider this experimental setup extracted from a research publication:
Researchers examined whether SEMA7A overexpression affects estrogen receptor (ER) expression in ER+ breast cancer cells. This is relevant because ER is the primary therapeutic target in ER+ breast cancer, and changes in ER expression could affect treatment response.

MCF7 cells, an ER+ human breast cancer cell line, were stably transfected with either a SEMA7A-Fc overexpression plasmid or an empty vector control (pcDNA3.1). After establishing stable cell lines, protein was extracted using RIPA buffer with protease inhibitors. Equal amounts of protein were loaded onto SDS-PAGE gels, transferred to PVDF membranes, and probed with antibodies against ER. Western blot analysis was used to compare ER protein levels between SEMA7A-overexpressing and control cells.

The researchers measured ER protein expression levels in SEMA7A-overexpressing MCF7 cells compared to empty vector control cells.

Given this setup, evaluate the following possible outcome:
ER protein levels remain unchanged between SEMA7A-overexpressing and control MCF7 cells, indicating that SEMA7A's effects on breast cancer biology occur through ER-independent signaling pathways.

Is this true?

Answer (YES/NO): NO